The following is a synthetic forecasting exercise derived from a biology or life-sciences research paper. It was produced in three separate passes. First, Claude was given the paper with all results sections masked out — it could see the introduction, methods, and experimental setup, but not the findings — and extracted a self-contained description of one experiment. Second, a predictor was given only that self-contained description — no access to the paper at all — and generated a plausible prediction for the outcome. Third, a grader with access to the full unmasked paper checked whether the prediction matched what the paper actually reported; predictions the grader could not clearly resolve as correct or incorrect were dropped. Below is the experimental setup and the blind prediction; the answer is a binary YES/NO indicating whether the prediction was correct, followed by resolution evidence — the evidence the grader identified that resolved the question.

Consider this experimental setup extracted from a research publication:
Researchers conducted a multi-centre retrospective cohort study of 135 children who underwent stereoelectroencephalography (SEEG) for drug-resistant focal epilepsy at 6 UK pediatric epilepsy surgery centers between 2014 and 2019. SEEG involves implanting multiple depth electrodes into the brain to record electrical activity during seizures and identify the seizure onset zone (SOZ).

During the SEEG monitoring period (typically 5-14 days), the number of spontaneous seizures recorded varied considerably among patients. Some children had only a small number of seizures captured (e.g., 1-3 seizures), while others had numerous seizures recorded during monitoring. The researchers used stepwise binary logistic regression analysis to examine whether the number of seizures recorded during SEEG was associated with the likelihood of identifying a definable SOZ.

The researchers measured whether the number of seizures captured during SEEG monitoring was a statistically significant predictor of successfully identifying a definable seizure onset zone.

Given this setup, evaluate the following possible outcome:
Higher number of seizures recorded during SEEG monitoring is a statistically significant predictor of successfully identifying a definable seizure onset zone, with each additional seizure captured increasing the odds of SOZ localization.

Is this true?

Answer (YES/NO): NO